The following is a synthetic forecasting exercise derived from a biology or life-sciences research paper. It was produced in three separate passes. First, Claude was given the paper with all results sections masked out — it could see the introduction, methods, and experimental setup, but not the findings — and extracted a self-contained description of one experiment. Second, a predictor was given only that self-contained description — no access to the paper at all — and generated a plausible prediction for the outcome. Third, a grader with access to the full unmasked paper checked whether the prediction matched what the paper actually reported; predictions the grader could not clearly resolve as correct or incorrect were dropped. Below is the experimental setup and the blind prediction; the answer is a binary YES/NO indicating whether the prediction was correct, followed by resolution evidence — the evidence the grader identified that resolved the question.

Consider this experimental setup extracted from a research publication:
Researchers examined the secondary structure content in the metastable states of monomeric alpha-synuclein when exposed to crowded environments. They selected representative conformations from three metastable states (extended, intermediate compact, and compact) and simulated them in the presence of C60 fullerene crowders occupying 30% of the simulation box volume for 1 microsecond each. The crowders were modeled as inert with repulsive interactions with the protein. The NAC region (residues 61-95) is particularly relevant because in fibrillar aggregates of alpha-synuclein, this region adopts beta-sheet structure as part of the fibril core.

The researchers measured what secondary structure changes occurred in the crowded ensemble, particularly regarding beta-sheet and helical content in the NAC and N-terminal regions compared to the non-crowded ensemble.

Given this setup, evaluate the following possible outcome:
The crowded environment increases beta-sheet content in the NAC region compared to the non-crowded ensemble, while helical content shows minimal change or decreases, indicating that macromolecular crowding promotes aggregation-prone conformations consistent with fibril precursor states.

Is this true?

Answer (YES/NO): NO